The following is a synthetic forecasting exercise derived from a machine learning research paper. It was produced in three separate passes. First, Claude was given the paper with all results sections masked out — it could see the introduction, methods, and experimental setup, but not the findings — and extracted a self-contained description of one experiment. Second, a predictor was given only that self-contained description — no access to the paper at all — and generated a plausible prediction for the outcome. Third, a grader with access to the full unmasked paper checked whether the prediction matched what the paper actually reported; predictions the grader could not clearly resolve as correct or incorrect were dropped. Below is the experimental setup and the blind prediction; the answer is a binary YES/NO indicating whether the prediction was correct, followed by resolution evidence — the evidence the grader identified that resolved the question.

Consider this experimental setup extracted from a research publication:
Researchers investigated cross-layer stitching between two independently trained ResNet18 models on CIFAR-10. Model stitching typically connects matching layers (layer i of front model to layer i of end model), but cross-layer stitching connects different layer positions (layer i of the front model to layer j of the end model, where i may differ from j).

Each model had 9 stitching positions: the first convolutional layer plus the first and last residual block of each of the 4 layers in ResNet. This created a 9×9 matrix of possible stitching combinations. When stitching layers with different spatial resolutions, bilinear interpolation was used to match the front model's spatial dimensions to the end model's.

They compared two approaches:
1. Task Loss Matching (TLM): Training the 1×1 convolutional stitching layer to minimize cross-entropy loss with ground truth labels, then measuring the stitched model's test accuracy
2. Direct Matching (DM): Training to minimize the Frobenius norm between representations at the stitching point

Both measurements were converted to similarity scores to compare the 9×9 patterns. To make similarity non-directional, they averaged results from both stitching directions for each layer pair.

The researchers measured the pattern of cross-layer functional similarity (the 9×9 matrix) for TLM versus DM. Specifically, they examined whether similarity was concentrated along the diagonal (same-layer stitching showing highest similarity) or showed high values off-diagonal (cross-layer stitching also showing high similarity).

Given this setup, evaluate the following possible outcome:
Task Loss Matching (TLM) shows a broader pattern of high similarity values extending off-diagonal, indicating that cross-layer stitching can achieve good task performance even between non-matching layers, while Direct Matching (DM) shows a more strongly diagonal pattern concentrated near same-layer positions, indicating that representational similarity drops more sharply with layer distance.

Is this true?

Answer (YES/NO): YES